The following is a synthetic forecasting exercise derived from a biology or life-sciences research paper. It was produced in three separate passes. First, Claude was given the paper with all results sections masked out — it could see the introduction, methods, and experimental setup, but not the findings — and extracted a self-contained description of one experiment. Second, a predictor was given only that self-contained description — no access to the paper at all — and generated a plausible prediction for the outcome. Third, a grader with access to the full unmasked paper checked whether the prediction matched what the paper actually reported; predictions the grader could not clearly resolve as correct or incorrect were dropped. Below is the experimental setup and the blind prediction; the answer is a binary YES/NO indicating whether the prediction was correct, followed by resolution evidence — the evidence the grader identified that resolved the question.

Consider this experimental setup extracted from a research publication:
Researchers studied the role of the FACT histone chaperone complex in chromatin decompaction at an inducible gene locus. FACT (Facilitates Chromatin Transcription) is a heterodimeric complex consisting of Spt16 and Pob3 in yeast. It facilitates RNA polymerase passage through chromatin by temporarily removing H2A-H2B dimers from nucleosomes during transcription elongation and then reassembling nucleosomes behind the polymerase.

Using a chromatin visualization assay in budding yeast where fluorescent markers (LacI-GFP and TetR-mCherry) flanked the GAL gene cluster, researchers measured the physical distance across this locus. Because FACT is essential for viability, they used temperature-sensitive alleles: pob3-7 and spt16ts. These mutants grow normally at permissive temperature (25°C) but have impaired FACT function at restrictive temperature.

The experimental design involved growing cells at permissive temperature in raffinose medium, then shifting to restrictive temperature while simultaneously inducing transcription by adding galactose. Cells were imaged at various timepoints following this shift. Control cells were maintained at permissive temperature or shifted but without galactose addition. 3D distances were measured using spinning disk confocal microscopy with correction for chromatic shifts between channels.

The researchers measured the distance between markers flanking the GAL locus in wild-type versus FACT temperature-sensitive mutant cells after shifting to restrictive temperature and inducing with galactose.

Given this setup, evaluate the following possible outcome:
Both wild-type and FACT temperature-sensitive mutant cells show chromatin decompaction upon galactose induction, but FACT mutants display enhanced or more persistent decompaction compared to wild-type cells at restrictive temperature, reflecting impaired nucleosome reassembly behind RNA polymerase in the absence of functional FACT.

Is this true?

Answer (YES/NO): NO